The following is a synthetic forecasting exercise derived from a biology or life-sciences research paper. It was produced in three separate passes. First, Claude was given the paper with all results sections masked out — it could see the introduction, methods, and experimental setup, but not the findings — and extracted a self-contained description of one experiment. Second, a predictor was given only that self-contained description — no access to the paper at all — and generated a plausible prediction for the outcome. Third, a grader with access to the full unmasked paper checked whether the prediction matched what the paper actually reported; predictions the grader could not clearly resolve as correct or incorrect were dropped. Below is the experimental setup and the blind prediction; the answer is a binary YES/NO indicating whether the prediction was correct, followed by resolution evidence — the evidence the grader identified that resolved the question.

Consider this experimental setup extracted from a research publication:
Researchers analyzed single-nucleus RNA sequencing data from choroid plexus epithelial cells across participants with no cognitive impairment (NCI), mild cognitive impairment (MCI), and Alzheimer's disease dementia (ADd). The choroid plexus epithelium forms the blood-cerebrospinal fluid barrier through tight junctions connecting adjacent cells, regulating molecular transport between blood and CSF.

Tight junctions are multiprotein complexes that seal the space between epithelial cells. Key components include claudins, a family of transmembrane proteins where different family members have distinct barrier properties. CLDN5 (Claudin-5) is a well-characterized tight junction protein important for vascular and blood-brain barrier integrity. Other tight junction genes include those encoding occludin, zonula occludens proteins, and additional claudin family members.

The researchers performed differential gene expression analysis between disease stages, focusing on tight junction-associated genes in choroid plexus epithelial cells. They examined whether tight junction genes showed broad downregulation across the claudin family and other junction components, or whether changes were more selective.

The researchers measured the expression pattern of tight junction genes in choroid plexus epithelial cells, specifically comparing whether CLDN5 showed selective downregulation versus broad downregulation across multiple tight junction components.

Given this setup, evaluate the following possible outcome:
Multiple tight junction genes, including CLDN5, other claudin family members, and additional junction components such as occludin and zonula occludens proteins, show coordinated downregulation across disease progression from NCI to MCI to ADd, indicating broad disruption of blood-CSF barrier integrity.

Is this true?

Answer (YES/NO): NO